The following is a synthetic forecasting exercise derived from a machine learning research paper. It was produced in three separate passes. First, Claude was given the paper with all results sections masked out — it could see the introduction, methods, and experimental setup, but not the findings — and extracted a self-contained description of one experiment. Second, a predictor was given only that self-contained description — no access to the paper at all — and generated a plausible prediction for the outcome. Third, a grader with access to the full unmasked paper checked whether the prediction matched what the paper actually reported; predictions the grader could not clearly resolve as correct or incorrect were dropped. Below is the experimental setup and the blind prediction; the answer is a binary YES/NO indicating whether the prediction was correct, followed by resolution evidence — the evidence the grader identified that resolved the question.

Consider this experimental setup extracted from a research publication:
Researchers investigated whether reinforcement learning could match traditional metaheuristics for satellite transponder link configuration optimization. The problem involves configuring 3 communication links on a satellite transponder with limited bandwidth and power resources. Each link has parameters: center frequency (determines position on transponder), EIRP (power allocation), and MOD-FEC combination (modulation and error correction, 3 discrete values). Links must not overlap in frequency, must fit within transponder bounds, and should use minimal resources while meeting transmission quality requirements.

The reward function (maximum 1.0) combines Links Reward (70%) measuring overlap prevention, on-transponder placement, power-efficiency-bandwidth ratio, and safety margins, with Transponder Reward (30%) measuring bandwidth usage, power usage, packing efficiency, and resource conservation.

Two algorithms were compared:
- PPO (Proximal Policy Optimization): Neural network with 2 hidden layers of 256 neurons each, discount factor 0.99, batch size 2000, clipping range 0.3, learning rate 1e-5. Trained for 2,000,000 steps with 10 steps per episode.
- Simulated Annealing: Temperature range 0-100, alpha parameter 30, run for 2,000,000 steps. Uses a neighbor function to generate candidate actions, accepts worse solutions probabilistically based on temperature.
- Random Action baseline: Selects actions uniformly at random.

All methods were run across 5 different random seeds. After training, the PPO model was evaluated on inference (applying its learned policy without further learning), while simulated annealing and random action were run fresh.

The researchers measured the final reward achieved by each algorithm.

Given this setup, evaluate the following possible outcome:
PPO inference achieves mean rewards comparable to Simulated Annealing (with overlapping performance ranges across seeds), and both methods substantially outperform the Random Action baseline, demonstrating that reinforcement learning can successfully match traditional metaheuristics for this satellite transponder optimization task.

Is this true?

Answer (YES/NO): NO